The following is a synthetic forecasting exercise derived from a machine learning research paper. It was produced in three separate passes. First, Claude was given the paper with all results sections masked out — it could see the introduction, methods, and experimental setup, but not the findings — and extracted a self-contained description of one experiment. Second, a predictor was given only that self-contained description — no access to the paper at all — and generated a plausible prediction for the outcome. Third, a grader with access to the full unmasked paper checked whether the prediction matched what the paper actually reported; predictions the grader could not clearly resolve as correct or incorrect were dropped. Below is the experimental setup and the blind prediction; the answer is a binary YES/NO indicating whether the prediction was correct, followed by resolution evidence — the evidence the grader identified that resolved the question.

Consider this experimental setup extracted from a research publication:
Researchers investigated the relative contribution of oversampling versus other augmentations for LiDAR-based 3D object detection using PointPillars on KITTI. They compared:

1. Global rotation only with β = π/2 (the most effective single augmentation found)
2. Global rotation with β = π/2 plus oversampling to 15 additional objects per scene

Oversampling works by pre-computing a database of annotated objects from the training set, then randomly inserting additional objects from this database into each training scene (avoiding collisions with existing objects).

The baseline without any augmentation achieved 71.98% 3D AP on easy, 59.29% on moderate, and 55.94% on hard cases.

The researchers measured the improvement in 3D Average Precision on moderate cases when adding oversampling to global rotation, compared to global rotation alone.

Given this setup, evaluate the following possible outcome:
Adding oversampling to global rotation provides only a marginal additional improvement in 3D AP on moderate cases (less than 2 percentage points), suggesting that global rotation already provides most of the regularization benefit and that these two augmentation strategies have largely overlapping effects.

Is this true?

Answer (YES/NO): NO